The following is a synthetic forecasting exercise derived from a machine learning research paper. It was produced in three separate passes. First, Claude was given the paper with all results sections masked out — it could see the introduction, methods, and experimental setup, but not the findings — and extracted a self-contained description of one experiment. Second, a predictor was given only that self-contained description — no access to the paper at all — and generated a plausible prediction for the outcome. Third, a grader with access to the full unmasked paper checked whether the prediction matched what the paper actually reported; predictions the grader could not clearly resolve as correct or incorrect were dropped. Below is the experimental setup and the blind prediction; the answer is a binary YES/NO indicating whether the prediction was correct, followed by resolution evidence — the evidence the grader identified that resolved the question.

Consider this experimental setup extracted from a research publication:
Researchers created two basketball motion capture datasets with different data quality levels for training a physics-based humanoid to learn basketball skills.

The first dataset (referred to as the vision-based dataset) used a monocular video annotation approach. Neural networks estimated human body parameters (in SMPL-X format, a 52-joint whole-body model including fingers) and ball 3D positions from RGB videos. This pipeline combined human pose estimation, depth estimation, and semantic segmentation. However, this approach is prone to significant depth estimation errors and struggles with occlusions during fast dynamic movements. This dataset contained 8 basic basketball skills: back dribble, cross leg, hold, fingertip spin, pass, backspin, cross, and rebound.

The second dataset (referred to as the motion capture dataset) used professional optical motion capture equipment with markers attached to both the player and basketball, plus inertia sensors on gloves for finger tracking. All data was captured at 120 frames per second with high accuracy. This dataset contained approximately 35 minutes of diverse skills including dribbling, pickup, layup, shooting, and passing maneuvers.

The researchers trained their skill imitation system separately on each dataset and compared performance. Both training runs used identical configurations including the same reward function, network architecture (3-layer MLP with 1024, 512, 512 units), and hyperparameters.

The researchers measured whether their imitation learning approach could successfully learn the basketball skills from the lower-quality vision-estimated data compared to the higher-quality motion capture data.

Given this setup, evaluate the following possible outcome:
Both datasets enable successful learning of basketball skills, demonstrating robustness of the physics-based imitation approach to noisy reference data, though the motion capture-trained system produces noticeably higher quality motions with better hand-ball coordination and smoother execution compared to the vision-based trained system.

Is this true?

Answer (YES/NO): NO